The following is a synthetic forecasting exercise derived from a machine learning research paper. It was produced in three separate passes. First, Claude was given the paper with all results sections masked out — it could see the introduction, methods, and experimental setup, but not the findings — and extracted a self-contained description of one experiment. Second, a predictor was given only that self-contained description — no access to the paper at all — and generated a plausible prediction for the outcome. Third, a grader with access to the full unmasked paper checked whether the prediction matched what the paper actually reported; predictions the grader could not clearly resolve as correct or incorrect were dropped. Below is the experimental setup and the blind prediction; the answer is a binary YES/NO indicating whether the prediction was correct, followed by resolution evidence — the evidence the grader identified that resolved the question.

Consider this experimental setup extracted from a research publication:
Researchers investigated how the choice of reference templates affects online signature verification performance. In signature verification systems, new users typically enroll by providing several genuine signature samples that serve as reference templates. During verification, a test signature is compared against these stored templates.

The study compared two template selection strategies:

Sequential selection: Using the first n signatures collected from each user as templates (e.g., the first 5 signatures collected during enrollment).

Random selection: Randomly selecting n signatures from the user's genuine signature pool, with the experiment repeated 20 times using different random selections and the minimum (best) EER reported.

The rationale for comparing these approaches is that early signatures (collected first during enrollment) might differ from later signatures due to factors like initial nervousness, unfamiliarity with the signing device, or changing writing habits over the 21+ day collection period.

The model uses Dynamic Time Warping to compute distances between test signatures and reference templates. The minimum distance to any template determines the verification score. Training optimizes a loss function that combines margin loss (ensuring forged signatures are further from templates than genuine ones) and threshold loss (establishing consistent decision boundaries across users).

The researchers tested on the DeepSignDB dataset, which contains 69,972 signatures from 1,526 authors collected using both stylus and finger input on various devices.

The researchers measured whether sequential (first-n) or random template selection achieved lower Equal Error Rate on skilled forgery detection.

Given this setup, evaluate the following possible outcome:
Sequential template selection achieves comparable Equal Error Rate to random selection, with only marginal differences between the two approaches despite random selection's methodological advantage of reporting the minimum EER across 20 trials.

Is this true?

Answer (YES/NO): NO